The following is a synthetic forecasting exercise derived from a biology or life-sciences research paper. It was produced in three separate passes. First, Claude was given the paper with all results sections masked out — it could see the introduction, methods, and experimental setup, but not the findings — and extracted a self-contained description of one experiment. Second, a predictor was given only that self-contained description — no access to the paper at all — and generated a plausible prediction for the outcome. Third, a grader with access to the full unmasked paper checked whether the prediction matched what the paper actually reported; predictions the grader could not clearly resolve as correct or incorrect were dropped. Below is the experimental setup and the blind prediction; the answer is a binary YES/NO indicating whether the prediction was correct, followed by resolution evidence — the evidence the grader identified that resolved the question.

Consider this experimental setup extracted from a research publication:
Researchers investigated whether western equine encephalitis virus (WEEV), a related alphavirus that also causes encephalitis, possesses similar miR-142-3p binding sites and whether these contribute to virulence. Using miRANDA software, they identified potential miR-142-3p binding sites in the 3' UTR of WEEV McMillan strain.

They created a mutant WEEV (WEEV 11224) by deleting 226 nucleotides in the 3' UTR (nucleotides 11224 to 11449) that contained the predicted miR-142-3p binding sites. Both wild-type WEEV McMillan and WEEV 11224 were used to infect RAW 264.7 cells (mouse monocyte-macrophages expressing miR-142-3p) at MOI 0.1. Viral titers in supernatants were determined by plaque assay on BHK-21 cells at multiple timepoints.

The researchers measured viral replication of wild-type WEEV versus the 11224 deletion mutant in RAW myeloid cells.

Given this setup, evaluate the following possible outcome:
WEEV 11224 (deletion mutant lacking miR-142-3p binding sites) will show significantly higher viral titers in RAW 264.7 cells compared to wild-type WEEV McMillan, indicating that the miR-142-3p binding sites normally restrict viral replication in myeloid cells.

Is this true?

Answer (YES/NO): YES